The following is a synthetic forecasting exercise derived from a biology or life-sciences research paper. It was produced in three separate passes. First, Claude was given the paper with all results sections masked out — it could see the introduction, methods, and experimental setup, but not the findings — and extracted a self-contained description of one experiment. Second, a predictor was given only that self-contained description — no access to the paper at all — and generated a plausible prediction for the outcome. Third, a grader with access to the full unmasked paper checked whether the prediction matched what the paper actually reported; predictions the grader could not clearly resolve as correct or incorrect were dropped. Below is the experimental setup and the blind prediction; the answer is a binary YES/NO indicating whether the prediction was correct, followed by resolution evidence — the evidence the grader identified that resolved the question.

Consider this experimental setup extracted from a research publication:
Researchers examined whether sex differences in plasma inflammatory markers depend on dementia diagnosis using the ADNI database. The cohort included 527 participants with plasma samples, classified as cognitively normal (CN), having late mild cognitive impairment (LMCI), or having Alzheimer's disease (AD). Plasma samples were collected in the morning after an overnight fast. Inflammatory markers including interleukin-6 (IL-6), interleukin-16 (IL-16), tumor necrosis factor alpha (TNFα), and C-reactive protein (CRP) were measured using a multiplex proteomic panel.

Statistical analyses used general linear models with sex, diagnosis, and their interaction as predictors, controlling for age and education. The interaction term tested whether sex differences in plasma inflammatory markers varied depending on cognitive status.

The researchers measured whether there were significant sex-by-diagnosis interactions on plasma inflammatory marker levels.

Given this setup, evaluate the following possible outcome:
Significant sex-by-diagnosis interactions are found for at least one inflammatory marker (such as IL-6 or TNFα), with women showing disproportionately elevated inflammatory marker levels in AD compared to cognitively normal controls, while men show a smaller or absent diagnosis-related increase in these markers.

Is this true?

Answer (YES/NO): NO